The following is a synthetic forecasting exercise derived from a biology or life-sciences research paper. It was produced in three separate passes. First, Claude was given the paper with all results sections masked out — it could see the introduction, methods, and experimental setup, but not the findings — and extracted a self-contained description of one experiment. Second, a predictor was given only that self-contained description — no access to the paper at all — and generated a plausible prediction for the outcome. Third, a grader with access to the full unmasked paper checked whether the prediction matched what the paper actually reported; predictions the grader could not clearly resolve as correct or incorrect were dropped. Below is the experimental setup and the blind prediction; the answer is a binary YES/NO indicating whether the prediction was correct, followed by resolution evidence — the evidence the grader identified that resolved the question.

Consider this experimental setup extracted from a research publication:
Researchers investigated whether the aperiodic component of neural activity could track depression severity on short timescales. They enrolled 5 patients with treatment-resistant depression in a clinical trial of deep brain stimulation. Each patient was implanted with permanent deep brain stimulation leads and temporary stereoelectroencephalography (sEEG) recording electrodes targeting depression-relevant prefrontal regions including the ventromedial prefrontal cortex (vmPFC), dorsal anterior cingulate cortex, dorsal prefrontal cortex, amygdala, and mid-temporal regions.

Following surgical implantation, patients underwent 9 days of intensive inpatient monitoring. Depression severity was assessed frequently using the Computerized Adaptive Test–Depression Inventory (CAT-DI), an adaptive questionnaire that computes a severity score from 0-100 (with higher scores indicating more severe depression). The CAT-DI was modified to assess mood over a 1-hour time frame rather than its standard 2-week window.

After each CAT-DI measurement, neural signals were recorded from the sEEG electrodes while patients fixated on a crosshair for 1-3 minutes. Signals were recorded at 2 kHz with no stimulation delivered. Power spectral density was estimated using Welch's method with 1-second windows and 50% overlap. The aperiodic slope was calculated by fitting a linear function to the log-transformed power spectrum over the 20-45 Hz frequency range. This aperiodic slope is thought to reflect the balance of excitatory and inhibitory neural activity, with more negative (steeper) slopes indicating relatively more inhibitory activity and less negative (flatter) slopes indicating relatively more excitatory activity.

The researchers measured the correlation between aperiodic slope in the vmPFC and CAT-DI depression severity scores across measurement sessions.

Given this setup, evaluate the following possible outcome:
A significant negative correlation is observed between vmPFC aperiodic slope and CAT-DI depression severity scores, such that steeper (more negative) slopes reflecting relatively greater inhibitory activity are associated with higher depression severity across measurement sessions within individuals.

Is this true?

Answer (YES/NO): YES